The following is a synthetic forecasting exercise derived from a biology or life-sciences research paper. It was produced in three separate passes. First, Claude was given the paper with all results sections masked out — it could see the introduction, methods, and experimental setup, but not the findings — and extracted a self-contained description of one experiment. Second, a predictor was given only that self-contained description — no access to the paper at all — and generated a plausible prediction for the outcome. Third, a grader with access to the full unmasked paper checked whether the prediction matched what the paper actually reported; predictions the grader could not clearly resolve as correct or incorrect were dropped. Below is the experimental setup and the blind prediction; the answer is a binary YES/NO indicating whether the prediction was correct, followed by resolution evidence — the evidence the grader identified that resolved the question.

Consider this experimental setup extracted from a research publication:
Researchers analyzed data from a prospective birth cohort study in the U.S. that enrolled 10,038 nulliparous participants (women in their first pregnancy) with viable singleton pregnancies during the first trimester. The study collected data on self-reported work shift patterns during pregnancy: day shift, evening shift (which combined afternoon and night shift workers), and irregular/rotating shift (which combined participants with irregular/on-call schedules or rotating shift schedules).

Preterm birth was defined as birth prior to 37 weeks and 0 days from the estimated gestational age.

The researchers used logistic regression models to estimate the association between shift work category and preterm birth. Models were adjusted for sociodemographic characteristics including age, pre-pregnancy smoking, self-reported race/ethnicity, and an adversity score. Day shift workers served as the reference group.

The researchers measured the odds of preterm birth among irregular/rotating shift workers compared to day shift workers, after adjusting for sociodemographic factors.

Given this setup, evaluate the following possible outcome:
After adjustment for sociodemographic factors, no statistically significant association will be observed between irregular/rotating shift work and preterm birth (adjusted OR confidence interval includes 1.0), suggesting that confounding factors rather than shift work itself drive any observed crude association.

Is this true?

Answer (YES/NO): YES